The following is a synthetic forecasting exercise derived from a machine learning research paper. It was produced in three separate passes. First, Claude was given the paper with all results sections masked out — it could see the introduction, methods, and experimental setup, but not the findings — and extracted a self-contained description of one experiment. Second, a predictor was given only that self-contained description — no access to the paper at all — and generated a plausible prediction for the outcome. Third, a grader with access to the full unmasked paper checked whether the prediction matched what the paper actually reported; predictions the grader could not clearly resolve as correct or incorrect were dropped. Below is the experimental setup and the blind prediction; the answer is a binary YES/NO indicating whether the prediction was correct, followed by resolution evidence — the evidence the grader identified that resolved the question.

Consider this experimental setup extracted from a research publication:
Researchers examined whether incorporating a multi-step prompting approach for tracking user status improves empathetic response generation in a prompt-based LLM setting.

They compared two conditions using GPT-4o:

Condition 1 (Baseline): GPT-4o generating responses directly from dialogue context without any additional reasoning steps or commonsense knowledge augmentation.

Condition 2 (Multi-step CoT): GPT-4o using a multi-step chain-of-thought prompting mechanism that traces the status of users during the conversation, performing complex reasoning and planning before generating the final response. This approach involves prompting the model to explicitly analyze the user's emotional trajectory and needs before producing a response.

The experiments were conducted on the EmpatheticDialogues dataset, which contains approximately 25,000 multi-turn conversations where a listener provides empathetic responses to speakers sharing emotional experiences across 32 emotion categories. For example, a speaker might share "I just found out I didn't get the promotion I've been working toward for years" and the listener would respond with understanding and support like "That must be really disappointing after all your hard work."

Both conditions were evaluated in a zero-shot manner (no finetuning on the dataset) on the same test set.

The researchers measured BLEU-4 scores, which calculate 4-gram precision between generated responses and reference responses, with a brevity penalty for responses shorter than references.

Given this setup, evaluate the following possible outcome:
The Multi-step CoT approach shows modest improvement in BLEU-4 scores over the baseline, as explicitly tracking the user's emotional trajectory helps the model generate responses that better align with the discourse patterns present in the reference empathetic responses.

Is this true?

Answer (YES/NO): NO